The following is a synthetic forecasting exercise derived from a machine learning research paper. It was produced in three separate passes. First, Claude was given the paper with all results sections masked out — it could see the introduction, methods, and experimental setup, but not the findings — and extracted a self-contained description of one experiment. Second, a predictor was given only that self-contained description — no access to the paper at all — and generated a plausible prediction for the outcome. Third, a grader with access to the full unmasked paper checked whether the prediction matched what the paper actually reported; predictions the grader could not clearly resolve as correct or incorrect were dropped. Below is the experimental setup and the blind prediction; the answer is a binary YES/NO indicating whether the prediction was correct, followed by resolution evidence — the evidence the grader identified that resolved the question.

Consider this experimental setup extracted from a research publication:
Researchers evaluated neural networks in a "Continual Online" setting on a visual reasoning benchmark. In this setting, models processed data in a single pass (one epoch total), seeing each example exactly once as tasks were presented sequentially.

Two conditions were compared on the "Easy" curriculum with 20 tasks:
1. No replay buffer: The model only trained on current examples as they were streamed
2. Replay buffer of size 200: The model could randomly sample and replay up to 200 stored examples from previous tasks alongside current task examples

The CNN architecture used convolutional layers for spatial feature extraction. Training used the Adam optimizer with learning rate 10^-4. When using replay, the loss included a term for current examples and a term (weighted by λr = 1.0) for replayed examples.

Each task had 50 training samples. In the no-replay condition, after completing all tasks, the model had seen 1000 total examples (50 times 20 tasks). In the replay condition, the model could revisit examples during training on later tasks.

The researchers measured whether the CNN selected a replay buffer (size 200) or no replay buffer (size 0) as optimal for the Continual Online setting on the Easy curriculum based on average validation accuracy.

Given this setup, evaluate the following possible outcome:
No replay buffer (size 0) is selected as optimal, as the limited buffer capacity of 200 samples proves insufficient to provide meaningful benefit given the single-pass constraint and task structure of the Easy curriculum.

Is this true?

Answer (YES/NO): NO